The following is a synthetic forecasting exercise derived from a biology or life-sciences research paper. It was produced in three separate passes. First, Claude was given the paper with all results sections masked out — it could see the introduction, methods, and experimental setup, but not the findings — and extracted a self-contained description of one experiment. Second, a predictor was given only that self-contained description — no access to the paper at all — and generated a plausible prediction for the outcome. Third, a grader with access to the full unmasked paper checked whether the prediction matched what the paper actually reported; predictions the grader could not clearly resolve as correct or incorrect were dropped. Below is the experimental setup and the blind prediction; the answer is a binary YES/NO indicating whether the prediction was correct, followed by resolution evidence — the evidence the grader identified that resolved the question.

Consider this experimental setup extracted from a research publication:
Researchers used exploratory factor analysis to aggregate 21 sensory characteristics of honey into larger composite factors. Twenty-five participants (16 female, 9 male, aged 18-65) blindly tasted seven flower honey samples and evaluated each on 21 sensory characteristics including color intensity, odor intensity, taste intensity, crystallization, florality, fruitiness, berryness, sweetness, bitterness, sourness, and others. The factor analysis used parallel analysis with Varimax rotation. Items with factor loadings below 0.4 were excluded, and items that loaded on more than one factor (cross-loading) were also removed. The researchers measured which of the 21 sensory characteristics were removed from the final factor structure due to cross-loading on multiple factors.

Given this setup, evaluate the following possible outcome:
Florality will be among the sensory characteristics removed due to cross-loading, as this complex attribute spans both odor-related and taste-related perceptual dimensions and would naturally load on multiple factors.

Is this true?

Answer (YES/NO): YES